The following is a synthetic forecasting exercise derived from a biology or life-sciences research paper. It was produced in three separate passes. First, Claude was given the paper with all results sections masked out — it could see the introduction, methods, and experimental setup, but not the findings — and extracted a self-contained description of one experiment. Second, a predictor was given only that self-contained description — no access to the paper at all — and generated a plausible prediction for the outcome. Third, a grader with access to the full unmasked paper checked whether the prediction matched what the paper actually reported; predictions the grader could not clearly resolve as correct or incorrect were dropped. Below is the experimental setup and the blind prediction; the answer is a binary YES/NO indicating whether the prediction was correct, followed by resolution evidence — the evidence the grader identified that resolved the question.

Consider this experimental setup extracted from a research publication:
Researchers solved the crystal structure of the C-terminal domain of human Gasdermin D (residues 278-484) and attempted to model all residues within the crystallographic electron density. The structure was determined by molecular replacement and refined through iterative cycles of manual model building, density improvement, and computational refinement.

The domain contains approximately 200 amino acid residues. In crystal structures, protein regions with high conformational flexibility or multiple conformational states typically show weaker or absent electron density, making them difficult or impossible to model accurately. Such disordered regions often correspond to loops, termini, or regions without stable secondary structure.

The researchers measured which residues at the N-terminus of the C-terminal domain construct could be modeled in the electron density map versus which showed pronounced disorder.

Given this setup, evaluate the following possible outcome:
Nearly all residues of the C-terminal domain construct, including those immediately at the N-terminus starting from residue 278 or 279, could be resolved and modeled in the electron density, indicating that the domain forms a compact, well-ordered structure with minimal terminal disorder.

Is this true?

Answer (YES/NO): NO